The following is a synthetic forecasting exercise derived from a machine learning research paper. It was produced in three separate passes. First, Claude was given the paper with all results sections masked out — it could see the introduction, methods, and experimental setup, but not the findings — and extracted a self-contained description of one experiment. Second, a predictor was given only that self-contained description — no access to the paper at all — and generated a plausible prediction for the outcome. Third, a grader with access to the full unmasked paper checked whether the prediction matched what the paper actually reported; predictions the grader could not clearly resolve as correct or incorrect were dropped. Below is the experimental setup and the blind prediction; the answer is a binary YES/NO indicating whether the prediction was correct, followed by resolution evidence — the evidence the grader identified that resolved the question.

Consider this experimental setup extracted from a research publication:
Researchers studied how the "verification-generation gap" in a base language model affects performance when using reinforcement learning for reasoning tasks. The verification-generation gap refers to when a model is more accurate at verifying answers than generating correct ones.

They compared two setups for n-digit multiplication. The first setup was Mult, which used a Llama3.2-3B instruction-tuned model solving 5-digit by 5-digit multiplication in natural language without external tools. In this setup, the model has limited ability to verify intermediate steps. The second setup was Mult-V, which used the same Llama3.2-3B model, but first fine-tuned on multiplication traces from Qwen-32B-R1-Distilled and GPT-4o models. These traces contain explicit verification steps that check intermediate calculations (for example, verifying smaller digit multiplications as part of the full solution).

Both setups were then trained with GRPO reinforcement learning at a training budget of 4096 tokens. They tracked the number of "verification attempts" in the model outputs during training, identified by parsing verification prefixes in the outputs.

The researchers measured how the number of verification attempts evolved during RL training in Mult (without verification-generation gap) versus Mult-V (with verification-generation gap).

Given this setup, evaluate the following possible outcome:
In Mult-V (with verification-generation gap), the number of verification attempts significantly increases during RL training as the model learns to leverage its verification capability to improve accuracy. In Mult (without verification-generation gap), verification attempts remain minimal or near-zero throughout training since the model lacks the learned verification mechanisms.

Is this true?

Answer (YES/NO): YES